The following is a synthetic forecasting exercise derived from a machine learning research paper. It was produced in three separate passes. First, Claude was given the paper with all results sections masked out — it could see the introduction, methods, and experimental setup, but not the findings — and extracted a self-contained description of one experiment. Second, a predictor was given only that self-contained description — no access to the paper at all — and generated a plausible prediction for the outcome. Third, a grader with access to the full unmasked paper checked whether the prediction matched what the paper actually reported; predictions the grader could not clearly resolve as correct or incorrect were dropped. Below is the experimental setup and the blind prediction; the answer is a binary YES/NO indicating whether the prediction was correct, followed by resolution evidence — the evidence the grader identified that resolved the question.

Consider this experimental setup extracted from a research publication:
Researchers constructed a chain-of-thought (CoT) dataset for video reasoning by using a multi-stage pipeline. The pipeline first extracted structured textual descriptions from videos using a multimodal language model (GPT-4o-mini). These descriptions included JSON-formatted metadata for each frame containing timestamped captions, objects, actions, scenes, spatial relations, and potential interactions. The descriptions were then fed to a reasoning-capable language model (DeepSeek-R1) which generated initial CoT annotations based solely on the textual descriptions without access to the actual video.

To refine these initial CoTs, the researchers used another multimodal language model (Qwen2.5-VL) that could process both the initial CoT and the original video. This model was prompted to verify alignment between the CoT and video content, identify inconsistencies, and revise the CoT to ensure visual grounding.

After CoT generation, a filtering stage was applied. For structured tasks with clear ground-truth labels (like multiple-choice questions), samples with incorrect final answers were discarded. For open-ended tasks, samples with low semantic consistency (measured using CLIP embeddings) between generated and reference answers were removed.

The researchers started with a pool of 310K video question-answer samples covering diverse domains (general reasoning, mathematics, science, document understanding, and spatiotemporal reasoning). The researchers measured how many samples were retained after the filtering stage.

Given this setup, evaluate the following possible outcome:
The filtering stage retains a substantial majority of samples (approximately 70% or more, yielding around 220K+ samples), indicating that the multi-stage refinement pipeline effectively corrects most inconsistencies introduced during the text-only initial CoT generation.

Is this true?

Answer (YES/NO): NO